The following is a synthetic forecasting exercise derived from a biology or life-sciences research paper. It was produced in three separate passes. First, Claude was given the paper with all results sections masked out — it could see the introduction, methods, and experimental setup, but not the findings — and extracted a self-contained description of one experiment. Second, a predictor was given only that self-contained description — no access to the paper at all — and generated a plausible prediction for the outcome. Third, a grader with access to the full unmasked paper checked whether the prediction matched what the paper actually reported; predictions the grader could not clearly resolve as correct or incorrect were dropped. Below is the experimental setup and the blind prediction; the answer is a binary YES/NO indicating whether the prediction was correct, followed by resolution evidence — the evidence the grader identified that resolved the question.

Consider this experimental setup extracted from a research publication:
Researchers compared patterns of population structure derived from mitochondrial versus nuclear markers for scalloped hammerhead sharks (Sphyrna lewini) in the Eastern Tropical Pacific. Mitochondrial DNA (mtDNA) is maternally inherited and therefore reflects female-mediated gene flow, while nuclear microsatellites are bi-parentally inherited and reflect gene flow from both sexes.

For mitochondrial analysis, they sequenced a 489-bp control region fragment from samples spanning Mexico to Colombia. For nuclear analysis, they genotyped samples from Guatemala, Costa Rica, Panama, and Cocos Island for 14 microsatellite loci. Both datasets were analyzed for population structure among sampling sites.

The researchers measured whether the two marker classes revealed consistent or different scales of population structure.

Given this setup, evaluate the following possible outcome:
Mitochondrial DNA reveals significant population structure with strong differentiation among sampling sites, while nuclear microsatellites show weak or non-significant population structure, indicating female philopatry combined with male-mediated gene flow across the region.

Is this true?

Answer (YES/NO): NO